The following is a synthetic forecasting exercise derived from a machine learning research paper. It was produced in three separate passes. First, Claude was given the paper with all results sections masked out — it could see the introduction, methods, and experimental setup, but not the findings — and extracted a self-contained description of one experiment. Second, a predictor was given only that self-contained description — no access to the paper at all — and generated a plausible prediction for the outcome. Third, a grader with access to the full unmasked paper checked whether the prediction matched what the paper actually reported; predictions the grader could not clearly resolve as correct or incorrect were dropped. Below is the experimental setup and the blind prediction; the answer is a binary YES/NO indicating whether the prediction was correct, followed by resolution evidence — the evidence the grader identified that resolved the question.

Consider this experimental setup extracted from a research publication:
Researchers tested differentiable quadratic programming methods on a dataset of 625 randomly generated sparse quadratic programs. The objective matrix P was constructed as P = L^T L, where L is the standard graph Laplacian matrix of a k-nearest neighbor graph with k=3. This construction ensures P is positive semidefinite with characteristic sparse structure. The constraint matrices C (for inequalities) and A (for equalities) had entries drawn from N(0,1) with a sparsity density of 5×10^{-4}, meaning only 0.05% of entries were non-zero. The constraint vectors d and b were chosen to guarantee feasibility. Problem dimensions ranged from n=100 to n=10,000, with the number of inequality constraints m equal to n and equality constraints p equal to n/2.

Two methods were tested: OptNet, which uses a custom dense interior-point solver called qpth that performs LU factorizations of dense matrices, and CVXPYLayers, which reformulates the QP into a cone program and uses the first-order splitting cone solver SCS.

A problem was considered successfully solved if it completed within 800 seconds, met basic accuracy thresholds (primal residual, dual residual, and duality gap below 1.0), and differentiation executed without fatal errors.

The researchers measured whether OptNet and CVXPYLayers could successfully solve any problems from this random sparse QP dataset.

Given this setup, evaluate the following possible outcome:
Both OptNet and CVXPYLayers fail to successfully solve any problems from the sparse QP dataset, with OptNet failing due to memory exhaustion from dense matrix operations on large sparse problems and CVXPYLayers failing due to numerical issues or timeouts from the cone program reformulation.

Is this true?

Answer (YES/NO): YES